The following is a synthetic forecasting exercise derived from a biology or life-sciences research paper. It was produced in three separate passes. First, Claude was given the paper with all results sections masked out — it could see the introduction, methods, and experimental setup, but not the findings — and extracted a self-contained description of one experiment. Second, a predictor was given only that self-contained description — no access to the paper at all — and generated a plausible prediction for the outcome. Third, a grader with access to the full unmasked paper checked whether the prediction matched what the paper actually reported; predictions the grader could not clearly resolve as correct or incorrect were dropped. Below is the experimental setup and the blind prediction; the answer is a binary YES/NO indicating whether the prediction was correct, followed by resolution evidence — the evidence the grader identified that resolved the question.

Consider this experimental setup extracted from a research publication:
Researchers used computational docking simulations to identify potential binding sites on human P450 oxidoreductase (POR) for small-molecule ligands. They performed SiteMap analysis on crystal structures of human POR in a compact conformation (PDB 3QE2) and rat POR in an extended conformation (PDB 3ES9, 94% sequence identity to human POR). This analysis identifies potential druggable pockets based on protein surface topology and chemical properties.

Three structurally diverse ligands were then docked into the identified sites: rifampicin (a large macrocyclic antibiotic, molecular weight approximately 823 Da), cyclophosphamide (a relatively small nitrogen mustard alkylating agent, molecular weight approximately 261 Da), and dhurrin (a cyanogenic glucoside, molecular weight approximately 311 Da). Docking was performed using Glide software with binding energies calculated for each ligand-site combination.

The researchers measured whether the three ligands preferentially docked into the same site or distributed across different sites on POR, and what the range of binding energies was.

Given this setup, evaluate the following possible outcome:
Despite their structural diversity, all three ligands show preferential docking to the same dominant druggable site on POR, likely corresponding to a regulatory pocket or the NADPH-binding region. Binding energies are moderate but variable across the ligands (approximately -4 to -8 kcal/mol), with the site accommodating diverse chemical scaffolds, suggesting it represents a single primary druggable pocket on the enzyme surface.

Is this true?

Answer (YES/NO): YES